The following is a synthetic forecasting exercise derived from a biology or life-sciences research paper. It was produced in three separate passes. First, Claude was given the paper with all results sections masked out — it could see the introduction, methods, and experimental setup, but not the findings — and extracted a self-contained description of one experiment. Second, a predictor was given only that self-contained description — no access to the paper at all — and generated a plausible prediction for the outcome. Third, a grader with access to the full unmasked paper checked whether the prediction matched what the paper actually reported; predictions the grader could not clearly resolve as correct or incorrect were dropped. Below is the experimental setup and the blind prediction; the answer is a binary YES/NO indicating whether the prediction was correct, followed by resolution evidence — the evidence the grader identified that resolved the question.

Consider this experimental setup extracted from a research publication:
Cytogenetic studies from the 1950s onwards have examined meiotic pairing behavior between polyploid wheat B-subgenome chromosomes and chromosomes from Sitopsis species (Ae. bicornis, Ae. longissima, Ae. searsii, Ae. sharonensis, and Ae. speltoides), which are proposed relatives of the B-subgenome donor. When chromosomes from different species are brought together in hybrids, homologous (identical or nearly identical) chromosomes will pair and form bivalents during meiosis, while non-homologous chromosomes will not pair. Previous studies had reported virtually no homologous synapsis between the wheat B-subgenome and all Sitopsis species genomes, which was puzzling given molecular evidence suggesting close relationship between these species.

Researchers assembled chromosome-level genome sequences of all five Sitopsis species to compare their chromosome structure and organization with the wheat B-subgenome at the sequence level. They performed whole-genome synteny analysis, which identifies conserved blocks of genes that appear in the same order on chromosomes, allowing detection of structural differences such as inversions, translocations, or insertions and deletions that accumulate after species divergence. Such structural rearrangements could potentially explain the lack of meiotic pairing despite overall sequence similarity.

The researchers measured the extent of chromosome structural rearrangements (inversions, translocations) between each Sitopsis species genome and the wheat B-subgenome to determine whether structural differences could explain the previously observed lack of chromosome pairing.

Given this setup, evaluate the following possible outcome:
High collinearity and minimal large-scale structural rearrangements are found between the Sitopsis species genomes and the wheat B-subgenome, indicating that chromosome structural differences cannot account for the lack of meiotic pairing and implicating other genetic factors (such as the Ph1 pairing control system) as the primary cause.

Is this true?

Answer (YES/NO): NO